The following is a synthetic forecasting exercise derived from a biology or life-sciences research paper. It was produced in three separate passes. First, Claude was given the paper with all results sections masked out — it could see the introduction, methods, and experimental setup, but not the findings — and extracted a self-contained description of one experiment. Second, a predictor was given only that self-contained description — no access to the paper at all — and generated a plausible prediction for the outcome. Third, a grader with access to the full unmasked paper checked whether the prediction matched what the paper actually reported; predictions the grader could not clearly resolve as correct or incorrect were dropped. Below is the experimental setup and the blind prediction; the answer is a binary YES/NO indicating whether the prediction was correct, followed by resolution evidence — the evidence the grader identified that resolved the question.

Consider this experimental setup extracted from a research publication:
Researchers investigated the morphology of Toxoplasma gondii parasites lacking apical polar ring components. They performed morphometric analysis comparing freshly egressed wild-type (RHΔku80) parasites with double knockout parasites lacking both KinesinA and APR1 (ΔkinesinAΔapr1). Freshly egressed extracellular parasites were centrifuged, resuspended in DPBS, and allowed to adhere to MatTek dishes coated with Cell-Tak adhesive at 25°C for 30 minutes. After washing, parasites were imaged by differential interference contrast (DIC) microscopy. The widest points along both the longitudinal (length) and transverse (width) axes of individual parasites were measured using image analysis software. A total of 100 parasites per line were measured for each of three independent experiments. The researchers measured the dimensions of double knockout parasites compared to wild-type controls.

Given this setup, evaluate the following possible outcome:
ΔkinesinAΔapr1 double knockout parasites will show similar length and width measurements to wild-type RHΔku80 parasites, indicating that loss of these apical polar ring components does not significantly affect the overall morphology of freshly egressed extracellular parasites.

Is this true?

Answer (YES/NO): NO